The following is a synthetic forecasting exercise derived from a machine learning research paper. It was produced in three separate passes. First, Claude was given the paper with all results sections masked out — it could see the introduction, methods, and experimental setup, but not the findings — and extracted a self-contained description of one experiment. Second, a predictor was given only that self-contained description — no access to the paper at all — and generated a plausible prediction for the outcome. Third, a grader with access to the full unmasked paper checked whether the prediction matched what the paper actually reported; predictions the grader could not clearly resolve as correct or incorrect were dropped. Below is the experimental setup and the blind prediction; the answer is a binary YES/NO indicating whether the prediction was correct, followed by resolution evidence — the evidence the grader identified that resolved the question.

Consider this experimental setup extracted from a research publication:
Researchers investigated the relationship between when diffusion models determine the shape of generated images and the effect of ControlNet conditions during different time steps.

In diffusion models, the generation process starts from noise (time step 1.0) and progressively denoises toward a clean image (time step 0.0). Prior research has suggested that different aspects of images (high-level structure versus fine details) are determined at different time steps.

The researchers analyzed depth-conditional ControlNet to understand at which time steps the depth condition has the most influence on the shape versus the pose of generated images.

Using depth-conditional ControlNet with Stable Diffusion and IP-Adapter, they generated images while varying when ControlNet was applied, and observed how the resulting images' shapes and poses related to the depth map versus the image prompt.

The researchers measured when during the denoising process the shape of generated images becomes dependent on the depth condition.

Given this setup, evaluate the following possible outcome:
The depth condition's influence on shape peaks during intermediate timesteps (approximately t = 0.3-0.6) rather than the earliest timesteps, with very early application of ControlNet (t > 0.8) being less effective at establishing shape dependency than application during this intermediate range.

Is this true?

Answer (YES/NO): NO